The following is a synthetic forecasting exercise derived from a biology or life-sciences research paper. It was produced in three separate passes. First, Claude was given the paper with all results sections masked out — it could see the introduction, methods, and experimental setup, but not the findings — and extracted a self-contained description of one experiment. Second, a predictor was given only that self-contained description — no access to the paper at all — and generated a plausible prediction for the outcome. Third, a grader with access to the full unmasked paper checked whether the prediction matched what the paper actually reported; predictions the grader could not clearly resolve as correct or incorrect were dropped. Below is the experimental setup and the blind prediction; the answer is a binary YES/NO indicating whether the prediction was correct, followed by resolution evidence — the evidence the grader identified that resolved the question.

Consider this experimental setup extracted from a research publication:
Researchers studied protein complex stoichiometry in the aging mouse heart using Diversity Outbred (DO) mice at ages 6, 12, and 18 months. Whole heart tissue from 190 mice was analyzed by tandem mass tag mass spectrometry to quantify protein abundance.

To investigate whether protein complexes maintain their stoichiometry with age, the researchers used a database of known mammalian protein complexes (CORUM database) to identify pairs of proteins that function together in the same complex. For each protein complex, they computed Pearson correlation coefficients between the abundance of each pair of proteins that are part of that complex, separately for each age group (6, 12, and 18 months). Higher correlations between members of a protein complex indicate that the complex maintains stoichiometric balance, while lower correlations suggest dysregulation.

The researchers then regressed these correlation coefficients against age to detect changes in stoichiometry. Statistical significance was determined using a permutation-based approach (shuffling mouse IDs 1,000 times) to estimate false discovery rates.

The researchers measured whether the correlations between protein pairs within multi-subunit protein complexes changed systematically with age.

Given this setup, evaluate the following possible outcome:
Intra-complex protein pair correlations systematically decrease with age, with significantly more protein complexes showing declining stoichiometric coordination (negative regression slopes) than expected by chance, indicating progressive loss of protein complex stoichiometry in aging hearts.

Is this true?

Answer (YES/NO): YES